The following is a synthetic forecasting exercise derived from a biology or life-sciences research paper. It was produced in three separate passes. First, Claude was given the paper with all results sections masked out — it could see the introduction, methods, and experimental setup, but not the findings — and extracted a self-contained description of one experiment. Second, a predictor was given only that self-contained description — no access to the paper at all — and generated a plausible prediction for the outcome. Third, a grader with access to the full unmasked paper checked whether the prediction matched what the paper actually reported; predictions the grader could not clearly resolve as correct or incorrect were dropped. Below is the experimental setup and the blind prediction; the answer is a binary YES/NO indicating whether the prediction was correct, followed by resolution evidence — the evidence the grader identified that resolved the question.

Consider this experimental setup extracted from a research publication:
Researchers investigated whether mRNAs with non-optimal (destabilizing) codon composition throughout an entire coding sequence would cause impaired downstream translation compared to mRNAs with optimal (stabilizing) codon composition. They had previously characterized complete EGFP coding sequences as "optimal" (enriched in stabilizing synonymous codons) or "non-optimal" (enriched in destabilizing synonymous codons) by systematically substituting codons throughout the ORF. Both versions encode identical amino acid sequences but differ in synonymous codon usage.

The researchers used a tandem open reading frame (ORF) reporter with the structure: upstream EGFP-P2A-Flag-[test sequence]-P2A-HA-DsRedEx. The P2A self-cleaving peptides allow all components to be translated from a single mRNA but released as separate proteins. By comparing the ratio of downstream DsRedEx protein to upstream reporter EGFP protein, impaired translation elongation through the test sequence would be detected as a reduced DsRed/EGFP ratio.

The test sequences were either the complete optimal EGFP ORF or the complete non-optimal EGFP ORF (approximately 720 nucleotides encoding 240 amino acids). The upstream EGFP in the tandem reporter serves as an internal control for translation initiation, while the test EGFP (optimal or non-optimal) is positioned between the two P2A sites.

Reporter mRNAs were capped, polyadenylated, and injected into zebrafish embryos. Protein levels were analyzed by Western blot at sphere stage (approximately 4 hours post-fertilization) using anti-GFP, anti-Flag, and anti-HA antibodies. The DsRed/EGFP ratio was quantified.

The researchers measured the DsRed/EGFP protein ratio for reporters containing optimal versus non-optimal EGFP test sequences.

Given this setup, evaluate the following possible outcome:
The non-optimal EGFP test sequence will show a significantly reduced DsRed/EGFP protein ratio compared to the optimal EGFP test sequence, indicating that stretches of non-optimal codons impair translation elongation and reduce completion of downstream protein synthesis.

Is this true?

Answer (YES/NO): NO